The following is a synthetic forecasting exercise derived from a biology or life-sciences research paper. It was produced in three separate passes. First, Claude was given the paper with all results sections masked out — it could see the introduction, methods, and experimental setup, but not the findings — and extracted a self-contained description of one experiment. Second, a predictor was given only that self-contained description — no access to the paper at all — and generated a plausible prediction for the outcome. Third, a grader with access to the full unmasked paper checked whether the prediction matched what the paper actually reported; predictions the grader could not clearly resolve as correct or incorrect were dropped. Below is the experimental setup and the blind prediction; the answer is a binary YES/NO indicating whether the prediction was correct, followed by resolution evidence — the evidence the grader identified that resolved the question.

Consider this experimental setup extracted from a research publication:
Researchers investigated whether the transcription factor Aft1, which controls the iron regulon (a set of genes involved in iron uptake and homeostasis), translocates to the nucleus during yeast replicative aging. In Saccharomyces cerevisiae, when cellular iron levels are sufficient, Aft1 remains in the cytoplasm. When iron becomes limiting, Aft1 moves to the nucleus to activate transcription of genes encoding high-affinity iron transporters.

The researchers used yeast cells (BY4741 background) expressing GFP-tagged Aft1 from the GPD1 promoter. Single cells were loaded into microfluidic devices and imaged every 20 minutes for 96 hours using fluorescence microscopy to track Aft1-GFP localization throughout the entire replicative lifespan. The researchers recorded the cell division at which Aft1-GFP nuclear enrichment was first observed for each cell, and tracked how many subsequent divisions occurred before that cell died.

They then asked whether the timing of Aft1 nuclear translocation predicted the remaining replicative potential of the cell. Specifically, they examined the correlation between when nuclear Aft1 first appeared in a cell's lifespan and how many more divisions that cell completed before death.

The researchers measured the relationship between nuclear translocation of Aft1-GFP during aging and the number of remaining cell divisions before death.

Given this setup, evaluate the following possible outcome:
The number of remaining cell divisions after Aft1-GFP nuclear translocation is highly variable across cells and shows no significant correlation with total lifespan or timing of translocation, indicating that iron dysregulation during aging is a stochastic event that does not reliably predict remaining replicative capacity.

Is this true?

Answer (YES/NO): NO